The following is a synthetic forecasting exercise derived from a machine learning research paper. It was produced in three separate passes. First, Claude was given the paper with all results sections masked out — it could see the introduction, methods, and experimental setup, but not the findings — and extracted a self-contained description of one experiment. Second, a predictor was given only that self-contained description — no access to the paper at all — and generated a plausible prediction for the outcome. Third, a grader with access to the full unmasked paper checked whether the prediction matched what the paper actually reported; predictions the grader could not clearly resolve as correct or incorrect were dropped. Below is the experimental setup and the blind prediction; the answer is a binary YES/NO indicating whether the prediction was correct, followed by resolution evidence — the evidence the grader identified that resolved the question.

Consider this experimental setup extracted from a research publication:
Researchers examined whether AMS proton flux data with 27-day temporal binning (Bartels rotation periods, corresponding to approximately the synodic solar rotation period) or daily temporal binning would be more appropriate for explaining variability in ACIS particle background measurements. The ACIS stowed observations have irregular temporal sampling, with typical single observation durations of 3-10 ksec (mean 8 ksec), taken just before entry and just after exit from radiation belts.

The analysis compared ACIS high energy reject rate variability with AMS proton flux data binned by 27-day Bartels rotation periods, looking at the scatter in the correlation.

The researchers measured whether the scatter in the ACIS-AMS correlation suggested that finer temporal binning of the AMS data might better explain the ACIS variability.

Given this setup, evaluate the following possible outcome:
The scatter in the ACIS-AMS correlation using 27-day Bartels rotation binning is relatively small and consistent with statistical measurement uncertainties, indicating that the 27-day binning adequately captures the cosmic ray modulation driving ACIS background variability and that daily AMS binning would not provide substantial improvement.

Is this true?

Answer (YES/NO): NO